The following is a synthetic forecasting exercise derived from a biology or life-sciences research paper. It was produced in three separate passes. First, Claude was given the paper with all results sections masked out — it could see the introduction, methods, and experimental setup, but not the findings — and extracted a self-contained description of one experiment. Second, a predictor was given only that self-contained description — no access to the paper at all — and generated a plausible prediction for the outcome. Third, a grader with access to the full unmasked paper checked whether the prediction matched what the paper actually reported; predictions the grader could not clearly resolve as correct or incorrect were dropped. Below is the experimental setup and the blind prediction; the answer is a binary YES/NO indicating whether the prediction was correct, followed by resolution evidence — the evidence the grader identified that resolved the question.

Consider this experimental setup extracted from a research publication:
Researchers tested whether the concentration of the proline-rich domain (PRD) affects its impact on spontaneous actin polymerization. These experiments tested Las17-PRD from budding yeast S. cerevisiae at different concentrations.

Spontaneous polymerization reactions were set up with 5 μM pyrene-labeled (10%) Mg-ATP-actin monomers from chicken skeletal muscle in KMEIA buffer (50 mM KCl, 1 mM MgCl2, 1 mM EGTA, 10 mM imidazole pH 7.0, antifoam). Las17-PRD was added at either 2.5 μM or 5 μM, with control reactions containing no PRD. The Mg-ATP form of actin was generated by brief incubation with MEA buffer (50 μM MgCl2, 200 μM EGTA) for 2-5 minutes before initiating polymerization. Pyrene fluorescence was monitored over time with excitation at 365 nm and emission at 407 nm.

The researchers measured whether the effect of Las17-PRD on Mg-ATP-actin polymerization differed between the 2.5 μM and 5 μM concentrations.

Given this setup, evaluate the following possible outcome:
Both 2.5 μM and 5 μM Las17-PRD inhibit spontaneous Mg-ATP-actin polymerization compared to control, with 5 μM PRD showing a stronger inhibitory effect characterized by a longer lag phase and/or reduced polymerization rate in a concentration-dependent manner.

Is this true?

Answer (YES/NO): YES